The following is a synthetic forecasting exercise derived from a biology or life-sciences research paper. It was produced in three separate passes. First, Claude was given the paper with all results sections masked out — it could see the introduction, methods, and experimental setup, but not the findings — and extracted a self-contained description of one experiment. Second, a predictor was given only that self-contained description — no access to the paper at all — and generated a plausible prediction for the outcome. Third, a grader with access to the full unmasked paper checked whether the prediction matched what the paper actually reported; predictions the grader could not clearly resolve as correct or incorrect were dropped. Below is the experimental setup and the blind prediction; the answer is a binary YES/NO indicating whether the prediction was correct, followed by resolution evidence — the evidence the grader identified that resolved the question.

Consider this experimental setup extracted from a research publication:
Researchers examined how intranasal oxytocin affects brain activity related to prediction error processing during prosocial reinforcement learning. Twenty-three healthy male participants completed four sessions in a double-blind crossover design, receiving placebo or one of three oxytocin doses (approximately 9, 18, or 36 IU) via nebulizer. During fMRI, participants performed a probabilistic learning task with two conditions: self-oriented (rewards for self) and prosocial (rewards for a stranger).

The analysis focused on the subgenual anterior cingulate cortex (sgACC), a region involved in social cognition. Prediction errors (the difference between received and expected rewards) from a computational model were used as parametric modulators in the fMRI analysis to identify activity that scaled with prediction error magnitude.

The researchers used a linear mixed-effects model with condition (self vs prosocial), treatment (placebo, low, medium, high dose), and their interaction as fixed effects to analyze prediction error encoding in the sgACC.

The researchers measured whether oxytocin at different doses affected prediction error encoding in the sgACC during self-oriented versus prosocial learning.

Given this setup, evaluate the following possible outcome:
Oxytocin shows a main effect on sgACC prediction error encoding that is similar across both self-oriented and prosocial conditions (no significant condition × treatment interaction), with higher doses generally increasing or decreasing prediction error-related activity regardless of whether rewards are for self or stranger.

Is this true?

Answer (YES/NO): NO